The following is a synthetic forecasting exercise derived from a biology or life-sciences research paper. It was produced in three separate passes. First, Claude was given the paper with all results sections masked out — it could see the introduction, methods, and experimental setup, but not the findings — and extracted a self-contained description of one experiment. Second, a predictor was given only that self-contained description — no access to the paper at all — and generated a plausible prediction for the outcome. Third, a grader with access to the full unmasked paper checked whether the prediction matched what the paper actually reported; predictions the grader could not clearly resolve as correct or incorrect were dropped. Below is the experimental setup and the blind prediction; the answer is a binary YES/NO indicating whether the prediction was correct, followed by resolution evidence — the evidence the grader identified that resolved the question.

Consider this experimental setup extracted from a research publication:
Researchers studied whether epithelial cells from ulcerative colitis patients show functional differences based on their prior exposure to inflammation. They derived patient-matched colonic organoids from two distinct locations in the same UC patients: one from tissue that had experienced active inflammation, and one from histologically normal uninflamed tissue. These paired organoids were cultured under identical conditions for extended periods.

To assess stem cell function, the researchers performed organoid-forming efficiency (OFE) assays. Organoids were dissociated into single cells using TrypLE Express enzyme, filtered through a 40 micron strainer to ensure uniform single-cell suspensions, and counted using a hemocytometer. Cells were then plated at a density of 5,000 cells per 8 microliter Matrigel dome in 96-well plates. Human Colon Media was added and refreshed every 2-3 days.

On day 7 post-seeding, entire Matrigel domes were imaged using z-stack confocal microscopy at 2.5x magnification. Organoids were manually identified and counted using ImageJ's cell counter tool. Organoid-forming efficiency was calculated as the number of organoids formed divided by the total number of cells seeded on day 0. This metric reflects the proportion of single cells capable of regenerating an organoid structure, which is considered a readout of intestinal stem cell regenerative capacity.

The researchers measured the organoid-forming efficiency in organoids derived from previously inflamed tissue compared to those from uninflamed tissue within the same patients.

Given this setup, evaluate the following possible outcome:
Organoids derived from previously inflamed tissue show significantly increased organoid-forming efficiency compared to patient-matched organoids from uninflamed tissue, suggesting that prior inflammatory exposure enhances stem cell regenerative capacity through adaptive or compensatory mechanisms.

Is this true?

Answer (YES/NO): NO